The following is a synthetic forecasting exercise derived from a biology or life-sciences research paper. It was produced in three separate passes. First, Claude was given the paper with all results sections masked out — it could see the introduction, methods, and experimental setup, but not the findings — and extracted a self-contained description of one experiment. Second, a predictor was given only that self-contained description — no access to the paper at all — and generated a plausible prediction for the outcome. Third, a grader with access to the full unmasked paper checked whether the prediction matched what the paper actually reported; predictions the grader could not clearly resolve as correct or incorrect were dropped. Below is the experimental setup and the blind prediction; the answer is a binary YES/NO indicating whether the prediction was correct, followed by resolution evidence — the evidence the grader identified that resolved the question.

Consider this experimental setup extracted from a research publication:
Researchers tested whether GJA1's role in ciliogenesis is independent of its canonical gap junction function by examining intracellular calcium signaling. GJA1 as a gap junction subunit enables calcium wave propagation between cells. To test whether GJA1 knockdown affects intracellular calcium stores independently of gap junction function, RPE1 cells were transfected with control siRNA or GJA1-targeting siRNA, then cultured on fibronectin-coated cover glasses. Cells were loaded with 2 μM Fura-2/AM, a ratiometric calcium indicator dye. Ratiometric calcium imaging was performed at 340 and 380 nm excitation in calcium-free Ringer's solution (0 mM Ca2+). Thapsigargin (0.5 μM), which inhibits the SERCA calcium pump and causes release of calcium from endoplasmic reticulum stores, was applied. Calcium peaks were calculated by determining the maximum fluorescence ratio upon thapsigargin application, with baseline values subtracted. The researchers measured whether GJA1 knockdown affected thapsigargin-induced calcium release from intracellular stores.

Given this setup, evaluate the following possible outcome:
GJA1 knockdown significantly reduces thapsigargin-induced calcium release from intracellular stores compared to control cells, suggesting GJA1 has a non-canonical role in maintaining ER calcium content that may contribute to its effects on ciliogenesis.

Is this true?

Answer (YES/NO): NO